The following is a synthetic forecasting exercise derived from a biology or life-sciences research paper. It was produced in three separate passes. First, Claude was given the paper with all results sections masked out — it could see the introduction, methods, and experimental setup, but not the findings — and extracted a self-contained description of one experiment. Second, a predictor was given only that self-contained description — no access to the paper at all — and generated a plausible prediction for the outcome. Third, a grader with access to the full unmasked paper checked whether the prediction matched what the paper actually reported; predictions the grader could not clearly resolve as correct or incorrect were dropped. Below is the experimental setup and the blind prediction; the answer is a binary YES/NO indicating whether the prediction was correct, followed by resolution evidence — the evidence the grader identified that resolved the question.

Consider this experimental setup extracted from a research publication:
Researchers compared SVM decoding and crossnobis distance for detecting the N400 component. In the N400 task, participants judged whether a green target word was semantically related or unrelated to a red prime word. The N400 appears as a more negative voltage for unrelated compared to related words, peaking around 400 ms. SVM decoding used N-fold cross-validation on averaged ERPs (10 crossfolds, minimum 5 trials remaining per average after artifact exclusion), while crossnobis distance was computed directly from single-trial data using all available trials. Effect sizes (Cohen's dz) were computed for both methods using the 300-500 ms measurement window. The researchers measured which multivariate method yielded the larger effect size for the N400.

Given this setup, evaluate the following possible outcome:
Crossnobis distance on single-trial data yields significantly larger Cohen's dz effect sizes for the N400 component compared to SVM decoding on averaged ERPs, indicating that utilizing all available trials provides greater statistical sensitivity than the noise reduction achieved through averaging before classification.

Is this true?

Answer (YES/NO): NO